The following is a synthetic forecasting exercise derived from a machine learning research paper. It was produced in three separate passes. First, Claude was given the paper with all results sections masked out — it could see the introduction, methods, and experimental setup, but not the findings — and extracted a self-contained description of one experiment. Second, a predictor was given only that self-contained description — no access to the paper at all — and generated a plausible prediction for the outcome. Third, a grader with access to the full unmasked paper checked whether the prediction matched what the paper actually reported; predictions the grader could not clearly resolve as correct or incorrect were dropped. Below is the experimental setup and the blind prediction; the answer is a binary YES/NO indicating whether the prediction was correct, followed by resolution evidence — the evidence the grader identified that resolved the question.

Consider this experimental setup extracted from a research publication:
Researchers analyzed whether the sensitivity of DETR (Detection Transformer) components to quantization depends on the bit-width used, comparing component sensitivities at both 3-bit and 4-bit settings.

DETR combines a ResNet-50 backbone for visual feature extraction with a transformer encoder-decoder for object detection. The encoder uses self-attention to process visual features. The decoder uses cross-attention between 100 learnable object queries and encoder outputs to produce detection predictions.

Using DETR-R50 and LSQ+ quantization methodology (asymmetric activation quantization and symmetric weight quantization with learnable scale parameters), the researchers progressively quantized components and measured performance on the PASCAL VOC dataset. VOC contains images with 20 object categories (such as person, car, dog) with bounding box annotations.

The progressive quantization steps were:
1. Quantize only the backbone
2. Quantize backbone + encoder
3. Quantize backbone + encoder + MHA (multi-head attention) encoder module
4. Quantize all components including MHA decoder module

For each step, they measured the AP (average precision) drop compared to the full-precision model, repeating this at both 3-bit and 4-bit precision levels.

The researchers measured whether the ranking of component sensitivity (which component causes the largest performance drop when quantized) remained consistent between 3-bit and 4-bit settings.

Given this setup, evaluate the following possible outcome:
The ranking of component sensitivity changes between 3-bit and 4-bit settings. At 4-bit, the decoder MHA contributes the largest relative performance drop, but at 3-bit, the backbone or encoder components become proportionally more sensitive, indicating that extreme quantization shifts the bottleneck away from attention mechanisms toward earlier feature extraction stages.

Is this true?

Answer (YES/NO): NO